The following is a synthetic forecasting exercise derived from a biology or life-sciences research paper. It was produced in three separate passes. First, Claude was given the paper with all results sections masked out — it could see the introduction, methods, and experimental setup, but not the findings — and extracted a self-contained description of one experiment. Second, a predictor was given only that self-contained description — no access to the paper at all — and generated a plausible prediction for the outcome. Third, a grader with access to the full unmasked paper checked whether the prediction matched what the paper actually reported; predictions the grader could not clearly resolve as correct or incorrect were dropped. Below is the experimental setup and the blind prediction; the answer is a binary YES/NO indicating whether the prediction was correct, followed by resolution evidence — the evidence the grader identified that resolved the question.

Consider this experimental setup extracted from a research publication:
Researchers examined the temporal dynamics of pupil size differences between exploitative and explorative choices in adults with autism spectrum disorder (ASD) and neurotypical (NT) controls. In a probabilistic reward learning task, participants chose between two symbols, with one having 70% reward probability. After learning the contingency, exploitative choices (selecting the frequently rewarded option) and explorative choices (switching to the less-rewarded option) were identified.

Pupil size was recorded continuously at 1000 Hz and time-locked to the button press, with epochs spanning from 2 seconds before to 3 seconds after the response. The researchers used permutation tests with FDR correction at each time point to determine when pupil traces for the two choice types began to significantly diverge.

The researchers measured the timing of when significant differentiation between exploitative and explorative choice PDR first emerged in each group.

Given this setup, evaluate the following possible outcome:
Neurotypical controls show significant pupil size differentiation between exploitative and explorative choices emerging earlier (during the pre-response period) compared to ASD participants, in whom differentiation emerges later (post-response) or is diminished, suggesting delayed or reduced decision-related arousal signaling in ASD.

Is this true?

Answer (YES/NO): NO